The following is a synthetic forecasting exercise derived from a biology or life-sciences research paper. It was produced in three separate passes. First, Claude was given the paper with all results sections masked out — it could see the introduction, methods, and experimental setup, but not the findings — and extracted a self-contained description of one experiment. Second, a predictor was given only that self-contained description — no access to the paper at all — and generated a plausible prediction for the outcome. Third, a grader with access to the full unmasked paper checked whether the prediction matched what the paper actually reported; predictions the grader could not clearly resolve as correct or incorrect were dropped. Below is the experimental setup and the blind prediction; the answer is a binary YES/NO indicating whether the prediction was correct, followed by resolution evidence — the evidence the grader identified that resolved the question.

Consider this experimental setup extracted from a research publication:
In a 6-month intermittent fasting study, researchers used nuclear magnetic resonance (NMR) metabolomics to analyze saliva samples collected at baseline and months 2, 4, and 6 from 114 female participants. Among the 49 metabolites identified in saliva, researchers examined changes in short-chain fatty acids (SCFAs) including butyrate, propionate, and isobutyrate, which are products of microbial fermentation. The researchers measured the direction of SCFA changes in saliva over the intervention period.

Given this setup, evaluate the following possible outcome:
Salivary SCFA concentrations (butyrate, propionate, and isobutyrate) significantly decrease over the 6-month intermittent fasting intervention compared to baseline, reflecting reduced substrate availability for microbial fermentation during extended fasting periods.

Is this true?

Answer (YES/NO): NO